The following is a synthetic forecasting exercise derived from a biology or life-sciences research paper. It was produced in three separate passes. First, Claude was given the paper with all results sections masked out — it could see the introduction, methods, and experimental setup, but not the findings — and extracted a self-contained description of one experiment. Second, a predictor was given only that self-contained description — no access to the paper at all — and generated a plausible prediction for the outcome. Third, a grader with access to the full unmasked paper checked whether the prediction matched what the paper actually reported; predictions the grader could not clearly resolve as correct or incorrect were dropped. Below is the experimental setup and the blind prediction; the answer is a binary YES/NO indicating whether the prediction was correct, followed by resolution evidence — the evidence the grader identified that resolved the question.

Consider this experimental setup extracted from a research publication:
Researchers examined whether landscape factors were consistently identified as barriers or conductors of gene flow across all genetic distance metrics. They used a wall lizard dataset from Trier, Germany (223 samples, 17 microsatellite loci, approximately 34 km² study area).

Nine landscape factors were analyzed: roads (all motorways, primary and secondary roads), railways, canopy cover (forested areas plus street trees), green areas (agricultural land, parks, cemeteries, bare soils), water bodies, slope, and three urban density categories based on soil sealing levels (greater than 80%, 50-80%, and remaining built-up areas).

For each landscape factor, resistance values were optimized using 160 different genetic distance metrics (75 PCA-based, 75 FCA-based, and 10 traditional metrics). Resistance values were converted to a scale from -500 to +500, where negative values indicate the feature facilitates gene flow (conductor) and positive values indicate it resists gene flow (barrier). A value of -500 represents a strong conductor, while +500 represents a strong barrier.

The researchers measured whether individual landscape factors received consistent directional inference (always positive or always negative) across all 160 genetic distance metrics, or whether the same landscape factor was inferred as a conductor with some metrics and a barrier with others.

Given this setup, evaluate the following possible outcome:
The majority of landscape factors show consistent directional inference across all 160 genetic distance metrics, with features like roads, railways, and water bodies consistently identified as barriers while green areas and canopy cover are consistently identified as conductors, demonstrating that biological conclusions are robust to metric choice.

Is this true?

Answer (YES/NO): NO